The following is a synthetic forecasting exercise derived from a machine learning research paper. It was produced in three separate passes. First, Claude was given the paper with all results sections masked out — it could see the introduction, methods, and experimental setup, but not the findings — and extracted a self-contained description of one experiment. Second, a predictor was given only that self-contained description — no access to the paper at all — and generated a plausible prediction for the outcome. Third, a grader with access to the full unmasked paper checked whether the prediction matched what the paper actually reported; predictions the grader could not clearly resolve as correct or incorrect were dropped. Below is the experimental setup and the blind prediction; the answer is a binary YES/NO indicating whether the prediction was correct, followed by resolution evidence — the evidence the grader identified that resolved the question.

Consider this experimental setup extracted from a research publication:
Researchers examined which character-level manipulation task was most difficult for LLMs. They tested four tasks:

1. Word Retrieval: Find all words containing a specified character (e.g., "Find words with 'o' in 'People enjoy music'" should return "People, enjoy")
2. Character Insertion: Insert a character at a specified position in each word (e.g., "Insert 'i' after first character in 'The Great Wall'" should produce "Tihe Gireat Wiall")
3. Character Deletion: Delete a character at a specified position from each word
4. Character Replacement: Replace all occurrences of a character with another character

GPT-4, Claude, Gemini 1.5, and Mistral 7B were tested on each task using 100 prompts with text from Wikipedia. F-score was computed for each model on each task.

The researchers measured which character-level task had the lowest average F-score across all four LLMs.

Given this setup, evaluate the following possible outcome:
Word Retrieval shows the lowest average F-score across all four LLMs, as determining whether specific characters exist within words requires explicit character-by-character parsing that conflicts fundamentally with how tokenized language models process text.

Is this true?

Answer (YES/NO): NO